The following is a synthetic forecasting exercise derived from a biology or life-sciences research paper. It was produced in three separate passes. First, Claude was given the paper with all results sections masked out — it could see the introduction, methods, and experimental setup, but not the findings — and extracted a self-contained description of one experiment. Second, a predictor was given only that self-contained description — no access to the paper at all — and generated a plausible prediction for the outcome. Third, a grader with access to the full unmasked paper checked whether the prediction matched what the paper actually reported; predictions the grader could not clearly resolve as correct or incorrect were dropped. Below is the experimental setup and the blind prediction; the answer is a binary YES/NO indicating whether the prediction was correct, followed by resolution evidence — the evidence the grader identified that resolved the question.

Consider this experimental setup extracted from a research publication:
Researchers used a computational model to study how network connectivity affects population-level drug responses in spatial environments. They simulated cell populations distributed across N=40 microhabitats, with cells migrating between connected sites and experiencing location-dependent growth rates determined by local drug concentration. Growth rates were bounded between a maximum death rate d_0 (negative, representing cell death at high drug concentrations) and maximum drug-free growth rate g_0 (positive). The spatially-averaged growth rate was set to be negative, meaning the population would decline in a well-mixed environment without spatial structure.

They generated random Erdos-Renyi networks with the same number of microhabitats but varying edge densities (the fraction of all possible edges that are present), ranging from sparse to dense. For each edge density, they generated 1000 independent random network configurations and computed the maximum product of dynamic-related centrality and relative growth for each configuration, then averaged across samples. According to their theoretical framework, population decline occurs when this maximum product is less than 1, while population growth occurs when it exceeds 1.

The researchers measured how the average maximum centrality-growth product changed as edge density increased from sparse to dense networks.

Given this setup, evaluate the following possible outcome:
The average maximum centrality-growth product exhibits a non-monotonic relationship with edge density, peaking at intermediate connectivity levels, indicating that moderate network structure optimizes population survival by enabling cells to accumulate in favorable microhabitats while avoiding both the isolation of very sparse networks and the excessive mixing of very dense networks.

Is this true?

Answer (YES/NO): NO